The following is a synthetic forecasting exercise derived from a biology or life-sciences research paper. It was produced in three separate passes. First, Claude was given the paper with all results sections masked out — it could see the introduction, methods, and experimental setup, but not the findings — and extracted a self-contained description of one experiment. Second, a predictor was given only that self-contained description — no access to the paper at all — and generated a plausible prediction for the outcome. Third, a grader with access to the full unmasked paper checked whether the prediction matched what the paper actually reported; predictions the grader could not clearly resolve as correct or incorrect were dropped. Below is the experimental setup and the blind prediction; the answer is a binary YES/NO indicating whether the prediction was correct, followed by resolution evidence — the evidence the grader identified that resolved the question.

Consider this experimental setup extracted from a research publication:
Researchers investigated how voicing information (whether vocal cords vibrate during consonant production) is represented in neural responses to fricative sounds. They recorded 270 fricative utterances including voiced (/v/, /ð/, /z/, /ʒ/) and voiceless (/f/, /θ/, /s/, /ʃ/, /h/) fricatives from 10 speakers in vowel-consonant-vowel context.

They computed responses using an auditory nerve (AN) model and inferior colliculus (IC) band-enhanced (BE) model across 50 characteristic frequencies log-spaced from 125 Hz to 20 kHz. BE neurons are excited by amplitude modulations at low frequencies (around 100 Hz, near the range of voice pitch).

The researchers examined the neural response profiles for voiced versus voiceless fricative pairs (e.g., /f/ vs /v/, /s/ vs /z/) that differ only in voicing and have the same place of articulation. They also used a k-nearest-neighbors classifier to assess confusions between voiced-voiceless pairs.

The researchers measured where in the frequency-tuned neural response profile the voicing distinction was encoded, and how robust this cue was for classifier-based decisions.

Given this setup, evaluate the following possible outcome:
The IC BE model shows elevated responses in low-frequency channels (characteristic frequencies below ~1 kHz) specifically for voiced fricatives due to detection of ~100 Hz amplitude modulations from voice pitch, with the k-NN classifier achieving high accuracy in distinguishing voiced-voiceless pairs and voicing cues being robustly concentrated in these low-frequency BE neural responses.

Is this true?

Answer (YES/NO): YES